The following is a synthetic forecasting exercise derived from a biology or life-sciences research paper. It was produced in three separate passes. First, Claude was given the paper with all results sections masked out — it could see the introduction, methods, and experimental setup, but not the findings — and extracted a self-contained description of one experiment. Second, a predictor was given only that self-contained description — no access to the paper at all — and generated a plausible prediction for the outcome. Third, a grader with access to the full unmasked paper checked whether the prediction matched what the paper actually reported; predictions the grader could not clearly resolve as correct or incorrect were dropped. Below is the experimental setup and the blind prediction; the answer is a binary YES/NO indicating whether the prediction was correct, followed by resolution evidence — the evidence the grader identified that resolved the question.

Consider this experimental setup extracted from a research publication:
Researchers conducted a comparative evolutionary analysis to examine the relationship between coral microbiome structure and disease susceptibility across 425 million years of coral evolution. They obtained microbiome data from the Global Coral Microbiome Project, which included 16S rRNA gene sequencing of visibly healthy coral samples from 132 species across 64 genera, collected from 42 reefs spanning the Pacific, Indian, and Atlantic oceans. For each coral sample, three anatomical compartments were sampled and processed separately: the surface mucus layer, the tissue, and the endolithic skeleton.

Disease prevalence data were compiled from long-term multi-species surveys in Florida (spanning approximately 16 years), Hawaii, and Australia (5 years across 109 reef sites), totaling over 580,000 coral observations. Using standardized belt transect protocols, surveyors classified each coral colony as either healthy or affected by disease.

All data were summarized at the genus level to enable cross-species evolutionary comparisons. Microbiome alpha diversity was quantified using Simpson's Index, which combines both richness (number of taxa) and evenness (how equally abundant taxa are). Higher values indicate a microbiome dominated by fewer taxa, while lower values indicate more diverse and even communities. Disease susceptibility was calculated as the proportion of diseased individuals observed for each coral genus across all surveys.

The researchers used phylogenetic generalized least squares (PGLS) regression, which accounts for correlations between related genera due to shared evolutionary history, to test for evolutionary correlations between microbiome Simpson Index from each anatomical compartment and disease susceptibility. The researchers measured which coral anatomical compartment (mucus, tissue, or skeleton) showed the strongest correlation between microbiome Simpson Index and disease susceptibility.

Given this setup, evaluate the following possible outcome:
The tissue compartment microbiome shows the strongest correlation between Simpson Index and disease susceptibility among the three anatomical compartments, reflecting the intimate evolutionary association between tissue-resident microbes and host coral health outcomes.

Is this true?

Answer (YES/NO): YES